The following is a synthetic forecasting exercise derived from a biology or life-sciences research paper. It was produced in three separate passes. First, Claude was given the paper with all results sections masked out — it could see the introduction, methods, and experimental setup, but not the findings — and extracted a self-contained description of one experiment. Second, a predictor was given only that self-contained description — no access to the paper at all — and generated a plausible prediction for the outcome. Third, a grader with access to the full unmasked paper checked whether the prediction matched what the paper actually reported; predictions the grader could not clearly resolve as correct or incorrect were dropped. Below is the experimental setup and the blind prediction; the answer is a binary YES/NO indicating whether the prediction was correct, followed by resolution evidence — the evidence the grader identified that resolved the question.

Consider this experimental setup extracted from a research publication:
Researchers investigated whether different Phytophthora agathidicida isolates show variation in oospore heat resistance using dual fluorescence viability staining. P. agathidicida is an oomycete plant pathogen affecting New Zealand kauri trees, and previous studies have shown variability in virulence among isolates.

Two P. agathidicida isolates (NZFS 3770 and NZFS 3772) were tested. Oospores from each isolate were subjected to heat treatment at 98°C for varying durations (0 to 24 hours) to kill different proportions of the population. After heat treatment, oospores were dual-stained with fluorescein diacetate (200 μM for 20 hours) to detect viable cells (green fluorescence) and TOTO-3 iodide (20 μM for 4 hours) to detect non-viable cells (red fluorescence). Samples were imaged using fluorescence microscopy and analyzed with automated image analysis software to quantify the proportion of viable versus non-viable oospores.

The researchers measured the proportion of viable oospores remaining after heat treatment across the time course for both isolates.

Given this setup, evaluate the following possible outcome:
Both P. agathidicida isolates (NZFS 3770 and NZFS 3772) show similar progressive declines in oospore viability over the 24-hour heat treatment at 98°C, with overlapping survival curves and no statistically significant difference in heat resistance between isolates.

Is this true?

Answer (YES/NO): NO